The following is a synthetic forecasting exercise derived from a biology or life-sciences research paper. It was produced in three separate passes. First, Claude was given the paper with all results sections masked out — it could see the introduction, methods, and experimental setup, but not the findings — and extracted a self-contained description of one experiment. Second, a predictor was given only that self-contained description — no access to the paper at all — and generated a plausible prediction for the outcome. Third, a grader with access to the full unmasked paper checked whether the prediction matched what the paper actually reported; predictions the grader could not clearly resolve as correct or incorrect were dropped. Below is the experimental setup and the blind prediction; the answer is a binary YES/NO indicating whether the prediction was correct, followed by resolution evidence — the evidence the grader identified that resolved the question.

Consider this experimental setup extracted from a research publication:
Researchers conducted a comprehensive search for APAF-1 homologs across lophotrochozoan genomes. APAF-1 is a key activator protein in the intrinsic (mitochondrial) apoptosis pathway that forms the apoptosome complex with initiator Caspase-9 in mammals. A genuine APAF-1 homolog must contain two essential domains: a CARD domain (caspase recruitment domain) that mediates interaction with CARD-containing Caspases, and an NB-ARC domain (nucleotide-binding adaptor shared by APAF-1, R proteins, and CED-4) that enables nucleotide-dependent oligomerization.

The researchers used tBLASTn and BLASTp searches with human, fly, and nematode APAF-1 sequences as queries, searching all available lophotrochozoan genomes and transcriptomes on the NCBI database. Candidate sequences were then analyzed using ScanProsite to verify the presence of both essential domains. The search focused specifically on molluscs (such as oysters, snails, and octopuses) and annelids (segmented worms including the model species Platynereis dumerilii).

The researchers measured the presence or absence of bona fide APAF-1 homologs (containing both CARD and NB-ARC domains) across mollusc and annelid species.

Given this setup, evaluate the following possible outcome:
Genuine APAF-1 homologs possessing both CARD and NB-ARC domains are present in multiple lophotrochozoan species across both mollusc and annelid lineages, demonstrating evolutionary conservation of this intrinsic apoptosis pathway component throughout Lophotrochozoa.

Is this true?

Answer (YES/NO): NO